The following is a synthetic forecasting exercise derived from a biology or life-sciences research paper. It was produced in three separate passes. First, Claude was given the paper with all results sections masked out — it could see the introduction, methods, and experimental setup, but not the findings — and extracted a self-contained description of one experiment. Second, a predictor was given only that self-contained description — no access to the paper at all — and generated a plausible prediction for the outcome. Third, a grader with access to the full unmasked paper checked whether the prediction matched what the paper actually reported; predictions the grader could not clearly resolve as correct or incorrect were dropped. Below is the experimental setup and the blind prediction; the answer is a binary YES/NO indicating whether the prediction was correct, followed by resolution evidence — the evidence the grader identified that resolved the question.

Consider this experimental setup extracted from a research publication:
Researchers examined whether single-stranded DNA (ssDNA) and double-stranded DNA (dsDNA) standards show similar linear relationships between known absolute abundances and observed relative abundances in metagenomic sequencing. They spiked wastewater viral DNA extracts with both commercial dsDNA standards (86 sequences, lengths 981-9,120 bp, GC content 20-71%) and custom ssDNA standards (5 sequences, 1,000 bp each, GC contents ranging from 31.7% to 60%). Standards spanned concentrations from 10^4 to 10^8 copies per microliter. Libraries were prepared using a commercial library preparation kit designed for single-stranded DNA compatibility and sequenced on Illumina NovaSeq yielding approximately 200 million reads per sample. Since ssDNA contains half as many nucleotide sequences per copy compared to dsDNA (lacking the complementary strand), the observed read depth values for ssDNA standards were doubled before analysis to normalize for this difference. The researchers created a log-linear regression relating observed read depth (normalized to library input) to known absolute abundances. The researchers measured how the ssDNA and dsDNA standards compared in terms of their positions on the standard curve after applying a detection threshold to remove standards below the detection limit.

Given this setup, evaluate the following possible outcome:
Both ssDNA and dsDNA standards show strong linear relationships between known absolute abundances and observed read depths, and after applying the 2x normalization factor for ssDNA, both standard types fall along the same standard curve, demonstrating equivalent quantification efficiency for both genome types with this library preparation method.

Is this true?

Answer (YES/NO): NO